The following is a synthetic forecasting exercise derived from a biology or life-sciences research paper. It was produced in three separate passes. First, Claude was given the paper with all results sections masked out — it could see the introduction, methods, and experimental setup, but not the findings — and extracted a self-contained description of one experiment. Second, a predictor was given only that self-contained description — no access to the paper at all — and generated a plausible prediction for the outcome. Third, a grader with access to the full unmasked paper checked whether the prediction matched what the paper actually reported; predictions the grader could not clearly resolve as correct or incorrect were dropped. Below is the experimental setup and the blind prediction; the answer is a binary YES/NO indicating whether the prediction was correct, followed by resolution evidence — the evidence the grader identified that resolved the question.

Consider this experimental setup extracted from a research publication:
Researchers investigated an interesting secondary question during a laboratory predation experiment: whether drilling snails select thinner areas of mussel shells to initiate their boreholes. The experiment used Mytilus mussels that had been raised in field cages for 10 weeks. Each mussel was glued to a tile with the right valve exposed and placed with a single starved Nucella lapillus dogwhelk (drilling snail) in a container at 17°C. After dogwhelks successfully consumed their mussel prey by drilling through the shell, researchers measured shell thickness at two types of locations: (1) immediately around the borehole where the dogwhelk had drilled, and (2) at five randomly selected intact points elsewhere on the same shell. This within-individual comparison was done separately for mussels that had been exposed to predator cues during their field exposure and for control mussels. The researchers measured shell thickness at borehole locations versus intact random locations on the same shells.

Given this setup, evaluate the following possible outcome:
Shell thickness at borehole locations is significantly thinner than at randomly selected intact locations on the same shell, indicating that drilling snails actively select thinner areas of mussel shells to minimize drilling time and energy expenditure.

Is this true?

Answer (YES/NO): YES